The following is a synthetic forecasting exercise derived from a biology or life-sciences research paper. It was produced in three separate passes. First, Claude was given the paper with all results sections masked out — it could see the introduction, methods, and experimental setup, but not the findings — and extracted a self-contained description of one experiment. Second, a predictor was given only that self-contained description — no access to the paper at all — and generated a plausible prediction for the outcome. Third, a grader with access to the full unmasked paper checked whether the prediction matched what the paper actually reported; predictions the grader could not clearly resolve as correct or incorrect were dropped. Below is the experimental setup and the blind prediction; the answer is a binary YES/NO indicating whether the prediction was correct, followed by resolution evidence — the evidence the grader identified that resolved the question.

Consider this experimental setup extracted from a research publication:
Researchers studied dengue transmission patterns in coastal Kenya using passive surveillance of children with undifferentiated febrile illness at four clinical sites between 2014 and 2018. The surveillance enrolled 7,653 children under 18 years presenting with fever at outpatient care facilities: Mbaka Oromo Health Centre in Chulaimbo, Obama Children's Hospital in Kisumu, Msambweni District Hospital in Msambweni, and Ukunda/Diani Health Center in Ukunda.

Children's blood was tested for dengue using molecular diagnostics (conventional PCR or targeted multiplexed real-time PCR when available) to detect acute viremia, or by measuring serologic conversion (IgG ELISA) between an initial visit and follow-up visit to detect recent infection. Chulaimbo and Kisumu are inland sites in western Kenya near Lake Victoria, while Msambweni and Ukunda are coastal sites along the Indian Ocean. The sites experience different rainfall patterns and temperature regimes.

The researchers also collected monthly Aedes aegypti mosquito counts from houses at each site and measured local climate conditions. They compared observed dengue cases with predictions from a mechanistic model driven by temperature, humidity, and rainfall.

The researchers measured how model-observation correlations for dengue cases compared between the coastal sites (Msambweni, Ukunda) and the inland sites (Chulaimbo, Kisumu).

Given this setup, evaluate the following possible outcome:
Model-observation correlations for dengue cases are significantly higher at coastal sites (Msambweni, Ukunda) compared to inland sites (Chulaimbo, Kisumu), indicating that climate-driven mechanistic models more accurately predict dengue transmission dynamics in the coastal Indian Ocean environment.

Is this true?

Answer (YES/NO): NO